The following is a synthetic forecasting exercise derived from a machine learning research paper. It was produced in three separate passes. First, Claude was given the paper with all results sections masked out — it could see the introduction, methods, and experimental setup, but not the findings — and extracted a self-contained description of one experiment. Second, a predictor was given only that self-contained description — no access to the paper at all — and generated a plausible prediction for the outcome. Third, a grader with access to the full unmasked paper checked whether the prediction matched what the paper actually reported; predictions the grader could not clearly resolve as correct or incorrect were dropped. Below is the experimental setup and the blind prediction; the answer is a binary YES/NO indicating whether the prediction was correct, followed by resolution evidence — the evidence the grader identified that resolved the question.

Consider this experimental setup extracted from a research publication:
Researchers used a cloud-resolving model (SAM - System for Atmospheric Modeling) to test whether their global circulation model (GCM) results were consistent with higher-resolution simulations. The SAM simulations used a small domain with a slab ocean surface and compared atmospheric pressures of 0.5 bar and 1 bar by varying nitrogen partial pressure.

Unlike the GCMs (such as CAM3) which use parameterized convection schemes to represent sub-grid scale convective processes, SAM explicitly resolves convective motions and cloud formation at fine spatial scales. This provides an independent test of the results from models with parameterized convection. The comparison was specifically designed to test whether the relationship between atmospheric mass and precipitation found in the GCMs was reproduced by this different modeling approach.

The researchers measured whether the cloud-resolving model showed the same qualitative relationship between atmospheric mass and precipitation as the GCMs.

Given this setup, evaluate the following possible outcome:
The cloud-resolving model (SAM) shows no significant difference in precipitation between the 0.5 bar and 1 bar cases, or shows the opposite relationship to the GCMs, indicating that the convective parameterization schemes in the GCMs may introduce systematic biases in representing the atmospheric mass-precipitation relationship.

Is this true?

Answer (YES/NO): NO